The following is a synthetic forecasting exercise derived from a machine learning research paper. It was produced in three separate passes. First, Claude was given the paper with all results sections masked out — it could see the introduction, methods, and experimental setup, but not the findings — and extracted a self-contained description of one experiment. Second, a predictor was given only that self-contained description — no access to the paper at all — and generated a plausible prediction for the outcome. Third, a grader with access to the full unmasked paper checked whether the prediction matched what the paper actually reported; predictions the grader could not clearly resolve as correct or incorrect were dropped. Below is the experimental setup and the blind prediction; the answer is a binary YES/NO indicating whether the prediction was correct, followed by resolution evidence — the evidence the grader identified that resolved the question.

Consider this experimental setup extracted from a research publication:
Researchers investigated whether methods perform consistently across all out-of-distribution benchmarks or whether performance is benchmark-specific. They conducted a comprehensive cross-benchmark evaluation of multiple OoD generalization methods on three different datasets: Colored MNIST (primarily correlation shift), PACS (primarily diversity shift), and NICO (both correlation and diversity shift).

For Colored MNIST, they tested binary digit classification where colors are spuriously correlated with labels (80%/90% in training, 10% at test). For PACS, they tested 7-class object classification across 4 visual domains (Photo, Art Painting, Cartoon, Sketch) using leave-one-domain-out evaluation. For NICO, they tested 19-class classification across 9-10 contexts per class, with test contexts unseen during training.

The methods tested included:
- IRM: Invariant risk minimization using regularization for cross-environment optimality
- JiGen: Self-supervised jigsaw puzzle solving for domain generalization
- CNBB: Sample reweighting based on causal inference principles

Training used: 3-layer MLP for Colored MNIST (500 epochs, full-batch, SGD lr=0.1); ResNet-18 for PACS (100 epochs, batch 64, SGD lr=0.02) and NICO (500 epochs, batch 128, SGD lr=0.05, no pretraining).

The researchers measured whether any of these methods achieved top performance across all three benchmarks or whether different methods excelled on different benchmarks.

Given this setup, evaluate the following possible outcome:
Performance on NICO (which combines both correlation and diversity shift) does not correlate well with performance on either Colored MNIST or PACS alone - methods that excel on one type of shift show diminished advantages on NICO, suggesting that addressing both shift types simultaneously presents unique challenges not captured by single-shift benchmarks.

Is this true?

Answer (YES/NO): NO